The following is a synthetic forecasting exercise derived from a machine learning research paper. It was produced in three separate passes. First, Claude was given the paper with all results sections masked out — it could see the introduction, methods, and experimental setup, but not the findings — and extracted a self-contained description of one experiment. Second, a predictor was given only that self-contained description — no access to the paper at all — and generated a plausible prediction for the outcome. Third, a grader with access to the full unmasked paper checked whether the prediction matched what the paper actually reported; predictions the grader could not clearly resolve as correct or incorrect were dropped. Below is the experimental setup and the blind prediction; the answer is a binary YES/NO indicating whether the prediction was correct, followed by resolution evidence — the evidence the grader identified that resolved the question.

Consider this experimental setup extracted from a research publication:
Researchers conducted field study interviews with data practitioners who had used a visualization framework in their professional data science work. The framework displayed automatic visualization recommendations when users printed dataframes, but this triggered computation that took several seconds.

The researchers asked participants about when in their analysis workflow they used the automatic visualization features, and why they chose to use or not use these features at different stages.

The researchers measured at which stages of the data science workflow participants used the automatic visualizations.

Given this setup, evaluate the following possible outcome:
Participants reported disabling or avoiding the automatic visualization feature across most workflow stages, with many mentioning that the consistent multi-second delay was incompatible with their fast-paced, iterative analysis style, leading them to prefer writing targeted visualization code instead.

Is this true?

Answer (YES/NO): NO